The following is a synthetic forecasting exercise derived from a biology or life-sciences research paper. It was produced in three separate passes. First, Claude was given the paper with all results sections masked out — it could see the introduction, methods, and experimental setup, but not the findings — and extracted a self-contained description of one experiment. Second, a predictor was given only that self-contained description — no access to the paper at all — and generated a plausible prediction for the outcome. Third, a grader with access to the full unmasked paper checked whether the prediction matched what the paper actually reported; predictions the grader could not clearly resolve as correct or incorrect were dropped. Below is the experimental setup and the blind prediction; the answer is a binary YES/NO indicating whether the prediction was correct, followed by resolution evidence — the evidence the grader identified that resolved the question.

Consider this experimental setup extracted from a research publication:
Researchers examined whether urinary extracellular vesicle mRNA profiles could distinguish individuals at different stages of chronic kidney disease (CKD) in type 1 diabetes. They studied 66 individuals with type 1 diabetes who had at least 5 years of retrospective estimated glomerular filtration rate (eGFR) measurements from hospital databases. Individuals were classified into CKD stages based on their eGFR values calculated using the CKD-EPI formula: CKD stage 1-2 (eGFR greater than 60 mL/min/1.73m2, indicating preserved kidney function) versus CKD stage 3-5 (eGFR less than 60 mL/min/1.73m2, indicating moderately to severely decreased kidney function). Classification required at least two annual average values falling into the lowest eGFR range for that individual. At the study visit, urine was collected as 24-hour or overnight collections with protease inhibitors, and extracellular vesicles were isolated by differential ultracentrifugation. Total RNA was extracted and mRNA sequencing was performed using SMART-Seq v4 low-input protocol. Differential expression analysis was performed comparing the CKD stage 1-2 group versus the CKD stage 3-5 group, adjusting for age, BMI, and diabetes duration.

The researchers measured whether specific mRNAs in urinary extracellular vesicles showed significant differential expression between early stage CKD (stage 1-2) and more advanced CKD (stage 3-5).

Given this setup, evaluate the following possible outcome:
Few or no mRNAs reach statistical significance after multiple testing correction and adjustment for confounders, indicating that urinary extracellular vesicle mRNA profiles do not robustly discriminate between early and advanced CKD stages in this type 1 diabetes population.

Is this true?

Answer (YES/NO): NO